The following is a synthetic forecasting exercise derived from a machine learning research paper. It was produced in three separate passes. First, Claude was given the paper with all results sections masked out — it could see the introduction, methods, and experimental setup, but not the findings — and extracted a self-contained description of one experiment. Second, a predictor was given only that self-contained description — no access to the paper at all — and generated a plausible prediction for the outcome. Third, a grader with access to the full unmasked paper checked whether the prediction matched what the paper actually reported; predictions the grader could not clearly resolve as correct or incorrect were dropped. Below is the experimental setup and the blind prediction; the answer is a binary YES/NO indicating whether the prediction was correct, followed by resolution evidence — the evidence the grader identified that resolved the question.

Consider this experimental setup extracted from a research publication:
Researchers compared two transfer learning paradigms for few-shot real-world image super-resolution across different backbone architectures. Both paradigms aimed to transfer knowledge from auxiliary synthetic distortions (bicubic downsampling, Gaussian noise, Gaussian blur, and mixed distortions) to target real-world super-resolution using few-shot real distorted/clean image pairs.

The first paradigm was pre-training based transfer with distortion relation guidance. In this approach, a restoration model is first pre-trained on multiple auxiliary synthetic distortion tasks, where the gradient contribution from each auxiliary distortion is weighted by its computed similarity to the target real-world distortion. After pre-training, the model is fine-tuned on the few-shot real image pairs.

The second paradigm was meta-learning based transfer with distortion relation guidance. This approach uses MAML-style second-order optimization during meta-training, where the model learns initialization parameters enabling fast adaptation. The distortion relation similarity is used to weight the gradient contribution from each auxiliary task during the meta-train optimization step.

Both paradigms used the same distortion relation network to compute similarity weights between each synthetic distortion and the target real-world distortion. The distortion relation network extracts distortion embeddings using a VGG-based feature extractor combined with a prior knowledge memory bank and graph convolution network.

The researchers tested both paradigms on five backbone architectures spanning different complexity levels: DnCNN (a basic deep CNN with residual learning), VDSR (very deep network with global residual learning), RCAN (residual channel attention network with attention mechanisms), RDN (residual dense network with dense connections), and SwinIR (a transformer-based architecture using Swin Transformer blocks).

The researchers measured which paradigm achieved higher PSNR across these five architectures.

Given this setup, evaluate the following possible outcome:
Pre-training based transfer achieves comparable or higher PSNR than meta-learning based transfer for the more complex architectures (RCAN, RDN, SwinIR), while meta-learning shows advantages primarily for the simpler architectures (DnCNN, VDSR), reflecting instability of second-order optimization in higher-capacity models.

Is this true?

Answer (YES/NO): YES